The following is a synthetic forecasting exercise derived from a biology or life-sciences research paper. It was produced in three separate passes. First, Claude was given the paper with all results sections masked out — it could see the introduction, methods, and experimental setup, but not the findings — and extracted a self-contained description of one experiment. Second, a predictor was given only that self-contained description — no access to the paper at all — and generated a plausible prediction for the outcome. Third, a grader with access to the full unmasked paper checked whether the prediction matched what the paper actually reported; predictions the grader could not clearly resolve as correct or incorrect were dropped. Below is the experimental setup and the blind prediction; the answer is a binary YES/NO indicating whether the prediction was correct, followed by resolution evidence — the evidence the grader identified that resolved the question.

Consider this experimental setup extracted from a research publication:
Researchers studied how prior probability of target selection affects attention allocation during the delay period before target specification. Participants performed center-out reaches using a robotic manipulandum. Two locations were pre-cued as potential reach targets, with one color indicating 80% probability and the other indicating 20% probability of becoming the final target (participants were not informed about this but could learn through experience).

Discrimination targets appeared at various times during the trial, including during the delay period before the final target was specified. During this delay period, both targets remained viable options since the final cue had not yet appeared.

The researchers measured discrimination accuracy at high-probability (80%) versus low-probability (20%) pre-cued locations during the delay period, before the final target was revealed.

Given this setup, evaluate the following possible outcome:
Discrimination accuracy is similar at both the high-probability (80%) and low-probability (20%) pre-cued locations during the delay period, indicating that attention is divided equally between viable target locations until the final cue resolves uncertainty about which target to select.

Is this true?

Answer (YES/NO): NO